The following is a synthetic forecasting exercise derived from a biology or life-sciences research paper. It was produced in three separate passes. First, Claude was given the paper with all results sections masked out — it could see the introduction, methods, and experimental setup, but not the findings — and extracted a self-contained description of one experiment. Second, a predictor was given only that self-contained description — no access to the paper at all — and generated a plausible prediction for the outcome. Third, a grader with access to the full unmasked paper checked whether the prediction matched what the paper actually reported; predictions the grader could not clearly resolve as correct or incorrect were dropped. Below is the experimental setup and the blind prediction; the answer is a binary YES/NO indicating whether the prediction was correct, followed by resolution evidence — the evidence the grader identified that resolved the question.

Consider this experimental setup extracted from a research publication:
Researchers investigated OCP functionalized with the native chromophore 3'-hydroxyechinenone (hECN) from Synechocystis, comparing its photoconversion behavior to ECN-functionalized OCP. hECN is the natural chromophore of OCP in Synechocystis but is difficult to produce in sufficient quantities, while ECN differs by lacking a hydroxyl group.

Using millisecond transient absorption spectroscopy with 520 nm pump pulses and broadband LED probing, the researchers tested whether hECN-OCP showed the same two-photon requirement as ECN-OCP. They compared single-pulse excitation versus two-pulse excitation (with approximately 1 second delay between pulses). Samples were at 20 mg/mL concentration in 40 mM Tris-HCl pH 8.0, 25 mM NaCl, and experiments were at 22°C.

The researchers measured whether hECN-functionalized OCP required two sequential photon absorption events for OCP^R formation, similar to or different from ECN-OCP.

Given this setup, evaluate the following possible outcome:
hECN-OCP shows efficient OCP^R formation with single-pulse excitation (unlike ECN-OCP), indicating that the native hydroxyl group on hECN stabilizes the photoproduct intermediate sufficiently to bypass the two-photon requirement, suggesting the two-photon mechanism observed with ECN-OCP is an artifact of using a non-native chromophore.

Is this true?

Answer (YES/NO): NO